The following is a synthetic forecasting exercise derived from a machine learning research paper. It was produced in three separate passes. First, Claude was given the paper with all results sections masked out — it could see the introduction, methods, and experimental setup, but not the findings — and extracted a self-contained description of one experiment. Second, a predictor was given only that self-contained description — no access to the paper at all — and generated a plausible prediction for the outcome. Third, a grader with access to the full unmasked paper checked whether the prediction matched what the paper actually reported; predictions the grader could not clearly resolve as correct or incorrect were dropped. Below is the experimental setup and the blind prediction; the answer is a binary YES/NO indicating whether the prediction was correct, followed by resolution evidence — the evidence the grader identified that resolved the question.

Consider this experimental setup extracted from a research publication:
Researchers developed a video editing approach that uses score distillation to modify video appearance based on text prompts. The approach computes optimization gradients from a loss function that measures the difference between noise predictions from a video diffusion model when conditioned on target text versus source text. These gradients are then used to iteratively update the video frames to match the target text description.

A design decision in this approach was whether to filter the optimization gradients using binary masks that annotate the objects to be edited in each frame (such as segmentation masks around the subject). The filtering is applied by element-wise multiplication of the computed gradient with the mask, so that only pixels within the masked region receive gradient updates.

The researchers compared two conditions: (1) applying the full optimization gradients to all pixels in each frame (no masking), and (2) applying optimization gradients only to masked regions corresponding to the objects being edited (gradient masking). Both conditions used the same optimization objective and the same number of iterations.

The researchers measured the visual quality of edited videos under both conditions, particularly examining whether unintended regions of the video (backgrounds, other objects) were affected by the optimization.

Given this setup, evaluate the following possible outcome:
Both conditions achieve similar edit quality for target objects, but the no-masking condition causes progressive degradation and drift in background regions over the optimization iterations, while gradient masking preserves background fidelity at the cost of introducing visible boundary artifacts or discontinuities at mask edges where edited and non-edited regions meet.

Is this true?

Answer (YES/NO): NO